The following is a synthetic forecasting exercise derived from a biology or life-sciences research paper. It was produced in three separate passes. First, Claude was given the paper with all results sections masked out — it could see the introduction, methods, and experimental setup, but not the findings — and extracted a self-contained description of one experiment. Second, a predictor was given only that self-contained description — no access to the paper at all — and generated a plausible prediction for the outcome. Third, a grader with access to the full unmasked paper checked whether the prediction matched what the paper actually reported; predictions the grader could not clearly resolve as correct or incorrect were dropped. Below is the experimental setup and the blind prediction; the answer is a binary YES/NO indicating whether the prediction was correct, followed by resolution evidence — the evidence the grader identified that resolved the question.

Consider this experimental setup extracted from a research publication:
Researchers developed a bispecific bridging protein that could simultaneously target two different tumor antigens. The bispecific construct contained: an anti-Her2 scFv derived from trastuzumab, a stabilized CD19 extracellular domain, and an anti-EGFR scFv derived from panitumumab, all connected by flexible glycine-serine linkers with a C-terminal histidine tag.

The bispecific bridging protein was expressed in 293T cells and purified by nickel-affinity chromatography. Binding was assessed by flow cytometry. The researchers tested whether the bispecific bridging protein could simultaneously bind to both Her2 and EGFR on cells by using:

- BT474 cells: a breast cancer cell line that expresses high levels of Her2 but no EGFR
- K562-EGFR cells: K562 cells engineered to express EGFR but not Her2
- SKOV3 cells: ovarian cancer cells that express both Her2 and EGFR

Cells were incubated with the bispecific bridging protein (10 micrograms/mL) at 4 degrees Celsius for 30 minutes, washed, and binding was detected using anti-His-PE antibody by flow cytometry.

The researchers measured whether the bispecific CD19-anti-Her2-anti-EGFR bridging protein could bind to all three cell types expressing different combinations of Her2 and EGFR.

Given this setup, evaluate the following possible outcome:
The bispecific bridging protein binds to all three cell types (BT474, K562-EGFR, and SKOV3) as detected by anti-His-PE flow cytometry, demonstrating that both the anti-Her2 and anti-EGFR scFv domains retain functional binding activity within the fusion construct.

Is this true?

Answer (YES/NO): YES